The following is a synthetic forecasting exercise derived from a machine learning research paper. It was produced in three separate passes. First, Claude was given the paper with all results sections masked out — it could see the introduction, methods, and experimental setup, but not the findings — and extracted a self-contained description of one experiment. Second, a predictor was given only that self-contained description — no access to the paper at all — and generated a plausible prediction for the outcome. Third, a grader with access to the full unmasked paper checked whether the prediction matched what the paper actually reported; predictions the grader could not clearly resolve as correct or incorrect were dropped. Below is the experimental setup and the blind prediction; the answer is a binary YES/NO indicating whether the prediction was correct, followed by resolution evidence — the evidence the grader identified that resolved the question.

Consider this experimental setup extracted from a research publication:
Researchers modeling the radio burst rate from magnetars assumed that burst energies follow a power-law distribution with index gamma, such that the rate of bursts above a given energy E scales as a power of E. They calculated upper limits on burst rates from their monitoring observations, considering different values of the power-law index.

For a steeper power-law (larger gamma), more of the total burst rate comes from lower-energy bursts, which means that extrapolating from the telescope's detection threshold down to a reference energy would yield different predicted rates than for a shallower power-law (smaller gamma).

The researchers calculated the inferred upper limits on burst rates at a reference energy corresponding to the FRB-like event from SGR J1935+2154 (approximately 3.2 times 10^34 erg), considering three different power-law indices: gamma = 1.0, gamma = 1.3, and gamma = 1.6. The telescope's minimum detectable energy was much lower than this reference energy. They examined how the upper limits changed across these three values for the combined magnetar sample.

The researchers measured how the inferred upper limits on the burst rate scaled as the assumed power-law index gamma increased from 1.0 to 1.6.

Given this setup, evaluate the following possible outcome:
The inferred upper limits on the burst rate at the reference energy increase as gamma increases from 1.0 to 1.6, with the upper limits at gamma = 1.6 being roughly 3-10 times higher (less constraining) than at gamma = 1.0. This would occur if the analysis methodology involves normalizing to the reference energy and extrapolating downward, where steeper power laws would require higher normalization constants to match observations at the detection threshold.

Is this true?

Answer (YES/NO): NO